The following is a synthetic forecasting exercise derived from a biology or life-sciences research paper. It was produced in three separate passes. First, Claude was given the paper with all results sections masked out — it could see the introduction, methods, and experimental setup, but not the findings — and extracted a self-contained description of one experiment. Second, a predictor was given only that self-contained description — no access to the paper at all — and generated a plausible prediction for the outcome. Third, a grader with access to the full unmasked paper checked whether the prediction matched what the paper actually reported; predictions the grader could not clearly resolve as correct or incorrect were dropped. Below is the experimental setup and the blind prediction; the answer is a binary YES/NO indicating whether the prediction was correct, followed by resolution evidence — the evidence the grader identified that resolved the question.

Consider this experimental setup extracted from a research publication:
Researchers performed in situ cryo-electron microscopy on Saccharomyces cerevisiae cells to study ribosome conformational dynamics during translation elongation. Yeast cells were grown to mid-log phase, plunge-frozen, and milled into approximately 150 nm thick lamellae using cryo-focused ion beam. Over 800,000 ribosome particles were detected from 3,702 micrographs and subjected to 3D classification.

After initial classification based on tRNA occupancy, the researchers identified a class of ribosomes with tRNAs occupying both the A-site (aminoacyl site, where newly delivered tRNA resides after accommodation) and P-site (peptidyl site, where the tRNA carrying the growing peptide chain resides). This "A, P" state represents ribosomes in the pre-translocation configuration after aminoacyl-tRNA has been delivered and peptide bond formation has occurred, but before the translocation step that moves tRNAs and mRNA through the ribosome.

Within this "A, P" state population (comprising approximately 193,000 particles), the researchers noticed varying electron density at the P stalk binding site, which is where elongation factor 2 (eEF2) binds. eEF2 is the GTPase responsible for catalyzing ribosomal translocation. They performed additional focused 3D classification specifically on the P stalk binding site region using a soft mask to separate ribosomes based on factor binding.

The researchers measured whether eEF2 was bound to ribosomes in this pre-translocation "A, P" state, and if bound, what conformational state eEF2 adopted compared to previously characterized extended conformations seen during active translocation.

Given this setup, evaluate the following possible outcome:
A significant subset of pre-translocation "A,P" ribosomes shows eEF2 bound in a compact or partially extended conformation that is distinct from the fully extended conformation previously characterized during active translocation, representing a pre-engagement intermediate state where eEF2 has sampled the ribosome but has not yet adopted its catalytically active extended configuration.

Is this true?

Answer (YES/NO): YES